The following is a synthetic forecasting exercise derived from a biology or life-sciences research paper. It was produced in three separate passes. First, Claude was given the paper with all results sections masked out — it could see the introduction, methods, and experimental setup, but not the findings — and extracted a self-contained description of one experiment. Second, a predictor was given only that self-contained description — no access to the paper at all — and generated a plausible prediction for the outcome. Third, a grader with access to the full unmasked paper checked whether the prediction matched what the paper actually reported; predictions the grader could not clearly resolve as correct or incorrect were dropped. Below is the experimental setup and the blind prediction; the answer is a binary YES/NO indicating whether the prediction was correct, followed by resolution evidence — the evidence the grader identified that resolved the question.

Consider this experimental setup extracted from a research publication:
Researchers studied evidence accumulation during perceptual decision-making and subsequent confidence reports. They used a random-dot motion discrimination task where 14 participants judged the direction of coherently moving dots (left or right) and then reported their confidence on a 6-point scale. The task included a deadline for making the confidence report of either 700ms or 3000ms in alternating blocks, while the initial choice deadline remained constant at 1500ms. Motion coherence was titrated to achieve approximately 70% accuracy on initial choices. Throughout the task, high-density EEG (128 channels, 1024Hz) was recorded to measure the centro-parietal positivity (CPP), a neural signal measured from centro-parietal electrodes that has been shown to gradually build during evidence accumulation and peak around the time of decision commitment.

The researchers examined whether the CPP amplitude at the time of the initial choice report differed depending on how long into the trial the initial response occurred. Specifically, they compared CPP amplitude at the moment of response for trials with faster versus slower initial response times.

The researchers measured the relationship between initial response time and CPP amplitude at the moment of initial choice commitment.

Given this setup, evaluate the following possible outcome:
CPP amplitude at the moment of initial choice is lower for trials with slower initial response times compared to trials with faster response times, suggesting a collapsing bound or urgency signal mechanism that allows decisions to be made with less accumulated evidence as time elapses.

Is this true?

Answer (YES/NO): YES